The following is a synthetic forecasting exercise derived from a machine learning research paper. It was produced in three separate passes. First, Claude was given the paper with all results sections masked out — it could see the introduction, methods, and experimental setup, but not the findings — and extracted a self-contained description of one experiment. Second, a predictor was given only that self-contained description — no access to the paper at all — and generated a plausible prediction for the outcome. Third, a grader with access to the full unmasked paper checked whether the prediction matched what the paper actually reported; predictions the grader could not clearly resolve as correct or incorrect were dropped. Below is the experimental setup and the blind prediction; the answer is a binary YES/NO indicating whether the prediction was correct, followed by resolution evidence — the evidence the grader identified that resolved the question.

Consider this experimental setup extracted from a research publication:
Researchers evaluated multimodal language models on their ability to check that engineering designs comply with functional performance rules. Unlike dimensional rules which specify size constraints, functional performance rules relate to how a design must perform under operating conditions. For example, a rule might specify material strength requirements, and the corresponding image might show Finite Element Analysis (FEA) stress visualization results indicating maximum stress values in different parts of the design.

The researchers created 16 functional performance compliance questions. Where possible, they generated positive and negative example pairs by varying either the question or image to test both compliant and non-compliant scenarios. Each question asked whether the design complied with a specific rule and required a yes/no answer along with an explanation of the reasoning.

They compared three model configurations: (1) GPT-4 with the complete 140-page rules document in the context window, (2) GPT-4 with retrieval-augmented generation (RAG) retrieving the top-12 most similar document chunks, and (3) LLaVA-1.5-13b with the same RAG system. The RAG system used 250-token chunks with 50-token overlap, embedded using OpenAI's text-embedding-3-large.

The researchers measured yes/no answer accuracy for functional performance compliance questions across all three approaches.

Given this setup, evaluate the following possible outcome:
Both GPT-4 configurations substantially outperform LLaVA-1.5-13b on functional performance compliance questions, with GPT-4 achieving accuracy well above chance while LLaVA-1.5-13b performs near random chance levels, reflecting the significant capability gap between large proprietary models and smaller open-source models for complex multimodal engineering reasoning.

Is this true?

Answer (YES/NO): NO